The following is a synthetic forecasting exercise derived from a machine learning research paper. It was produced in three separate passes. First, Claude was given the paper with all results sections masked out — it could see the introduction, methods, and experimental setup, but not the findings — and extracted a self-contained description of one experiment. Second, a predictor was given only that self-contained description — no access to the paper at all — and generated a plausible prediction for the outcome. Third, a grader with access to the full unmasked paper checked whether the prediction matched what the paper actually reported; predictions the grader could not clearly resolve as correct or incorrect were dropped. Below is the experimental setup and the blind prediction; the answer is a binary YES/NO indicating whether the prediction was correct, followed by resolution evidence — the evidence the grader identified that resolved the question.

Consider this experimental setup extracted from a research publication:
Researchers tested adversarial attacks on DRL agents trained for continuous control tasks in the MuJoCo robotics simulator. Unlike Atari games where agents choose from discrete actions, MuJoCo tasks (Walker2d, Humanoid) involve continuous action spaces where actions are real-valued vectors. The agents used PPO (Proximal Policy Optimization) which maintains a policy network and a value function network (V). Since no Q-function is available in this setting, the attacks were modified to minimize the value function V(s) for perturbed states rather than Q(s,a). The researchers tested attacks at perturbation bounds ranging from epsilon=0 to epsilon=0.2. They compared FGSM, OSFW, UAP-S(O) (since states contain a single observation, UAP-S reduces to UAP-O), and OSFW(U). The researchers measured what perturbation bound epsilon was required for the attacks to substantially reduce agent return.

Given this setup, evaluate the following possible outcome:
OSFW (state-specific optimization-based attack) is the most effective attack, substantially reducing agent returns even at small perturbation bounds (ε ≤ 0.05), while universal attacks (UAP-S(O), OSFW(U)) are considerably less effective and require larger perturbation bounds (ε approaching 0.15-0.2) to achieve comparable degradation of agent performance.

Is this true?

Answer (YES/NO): NO